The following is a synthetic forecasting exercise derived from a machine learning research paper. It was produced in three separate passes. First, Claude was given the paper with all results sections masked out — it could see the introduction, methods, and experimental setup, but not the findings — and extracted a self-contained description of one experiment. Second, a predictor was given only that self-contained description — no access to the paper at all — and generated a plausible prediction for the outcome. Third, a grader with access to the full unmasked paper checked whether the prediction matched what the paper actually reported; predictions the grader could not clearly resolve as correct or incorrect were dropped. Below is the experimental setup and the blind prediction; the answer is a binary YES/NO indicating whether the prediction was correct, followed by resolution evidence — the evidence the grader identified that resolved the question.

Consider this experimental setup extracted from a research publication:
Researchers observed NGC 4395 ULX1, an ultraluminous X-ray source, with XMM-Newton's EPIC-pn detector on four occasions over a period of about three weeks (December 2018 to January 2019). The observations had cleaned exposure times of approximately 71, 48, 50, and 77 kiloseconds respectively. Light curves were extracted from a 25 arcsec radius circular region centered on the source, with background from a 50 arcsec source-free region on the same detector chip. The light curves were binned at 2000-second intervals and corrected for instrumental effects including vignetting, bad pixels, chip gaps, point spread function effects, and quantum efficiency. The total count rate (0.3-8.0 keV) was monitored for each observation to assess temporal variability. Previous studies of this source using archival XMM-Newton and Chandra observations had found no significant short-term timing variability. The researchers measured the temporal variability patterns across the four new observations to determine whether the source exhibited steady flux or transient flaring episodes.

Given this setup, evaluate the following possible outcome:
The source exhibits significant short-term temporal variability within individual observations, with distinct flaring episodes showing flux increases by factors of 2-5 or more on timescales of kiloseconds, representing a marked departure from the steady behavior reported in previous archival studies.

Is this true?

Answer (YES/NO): YES